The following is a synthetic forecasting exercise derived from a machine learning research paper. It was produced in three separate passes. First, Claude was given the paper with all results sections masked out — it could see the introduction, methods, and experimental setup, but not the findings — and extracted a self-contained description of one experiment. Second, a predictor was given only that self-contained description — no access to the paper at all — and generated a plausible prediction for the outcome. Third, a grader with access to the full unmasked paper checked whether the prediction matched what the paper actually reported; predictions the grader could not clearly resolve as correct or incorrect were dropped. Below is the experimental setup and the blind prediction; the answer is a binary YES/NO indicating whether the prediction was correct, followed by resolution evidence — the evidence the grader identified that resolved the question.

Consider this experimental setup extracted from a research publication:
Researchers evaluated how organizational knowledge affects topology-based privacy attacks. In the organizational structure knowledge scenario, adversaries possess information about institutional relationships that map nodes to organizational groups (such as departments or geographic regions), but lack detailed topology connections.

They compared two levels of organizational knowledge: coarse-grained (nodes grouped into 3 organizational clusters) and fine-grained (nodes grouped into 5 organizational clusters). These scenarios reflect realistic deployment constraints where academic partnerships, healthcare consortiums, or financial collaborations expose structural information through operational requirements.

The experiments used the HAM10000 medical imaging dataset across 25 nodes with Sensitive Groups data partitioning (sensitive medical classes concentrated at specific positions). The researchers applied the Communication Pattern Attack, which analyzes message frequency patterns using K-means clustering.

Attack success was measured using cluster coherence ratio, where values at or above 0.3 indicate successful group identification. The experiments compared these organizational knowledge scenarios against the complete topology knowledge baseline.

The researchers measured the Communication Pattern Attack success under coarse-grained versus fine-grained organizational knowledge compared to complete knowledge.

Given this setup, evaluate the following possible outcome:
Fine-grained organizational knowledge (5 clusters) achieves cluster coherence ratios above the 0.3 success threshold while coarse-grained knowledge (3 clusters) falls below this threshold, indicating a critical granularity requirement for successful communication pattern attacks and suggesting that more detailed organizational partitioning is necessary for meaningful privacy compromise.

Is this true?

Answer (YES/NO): NO